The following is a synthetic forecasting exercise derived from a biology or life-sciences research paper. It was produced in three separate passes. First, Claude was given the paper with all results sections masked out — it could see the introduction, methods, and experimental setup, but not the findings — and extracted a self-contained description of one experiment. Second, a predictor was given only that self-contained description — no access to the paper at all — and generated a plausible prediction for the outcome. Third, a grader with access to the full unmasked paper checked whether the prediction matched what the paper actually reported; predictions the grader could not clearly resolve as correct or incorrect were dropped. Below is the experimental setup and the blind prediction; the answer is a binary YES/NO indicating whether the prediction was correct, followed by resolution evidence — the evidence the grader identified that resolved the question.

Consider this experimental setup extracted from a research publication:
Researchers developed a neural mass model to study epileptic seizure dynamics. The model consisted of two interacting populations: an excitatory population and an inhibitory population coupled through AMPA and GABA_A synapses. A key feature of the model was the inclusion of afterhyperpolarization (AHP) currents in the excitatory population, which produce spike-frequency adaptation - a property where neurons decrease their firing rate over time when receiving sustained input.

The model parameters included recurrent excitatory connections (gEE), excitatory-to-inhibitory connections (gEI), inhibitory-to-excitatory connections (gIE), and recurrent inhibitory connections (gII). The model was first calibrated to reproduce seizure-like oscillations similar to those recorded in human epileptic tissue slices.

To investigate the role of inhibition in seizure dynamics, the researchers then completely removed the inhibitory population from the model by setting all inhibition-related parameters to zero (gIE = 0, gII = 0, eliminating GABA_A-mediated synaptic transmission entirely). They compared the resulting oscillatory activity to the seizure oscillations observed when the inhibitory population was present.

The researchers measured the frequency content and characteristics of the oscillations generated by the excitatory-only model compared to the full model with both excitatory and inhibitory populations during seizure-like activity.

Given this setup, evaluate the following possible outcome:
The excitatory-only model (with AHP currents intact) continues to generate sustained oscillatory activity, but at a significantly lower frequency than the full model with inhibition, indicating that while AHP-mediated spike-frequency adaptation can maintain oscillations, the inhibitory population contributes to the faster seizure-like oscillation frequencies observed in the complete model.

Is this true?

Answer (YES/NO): YES